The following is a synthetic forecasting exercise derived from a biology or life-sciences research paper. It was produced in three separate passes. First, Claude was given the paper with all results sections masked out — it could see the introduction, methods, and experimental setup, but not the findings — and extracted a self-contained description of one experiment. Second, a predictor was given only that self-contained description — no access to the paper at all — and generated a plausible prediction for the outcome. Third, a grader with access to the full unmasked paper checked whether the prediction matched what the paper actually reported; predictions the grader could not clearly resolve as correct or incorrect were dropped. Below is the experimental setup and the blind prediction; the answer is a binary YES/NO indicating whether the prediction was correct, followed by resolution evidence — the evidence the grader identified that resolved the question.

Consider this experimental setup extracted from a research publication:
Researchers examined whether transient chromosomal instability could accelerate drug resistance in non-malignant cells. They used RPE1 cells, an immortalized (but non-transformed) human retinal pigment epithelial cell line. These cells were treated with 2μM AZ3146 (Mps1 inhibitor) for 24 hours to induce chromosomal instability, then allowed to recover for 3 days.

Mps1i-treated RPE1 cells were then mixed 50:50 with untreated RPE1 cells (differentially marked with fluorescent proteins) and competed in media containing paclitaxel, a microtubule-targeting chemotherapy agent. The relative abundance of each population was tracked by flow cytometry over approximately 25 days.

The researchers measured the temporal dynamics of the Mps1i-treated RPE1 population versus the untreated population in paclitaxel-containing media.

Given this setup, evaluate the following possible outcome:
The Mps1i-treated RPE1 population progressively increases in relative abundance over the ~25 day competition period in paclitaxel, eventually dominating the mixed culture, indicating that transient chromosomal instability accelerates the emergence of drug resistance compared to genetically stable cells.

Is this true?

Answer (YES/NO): YES